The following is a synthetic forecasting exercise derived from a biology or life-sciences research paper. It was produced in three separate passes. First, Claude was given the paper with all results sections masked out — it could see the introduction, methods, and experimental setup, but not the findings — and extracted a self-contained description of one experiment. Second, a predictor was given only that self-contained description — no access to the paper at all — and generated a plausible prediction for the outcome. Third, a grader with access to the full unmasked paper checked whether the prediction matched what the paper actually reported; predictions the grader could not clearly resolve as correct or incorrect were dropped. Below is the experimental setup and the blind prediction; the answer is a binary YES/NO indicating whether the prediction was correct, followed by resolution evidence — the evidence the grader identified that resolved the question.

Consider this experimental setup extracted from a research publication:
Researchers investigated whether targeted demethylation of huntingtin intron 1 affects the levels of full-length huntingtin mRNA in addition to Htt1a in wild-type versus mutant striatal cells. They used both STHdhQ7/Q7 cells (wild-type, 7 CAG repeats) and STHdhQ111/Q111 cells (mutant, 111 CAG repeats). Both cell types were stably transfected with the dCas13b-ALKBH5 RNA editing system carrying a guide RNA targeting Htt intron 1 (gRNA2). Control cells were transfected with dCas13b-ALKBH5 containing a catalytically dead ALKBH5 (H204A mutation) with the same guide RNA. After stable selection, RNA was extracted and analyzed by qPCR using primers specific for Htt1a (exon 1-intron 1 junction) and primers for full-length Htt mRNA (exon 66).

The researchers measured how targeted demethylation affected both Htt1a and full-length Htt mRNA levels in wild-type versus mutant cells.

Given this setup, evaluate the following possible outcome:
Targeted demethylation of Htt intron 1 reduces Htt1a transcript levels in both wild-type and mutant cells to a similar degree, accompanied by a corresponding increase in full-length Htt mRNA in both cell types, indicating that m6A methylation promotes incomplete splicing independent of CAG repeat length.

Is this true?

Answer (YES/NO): NO